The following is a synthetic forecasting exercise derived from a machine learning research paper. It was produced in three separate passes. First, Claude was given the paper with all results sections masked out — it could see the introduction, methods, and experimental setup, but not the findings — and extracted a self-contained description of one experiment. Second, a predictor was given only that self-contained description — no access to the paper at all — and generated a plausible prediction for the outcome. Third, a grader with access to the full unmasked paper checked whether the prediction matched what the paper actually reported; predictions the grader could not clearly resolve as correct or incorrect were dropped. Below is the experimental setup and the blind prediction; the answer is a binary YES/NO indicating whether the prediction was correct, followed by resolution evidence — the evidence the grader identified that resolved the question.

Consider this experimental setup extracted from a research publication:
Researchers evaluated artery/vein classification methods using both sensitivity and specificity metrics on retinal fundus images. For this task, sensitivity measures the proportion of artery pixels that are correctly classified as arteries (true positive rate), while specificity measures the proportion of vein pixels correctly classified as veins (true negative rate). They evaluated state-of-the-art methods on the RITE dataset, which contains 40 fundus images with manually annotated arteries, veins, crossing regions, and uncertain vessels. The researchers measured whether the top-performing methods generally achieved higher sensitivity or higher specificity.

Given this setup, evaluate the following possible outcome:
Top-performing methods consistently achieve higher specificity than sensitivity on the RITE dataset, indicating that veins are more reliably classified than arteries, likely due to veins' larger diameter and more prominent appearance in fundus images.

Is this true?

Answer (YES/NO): YES